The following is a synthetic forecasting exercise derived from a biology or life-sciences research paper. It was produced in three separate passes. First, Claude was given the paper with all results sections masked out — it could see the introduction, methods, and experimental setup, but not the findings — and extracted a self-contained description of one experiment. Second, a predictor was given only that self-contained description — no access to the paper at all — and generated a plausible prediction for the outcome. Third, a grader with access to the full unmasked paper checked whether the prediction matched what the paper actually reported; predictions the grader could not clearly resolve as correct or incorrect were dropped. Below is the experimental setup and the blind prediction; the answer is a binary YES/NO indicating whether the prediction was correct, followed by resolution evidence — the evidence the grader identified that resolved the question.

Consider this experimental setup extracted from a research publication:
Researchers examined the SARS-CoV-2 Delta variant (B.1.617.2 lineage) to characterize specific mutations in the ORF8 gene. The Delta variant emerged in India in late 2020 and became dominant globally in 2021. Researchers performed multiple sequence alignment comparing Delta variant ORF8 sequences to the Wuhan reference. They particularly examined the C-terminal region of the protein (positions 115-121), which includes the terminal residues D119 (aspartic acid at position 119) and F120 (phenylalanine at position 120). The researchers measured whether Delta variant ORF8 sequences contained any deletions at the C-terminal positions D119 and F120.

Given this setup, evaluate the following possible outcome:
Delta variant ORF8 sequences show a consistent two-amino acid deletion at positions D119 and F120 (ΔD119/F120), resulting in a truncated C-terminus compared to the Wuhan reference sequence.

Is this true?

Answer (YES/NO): YES